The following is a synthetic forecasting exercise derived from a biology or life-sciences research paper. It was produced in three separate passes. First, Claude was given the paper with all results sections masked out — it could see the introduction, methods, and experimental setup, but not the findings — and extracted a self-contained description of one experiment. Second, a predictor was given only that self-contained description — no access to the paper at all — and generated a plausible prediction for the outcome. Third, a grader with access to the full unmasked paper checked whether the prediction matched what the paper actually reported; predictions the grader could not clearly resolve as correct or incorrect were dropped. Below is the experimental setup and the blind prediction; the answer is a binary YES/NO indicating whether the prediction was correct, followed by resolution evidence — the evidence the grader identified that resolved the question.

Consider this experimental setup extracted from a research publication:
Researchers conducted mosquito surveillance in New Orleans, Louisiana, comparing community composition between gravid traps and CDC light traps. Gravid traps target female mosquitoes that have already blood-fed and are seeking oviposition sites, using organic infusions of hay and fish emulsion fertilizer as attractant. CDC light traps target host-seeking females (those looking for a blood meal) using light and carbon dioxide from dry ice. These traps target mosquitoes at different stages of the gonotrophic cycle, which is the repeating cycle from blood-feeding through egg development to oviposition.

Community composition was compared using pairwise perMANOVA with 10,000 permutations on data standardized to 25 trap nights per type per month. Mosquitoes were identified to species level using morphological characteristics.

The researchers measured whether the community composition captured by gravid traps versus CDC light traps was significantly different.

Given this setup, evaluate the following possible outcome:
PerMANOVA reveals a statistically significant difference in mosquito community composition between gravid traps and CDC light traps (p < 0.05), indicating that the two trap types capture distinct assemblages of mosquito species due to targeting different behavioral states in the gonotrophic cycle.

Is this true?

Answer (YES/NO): YES